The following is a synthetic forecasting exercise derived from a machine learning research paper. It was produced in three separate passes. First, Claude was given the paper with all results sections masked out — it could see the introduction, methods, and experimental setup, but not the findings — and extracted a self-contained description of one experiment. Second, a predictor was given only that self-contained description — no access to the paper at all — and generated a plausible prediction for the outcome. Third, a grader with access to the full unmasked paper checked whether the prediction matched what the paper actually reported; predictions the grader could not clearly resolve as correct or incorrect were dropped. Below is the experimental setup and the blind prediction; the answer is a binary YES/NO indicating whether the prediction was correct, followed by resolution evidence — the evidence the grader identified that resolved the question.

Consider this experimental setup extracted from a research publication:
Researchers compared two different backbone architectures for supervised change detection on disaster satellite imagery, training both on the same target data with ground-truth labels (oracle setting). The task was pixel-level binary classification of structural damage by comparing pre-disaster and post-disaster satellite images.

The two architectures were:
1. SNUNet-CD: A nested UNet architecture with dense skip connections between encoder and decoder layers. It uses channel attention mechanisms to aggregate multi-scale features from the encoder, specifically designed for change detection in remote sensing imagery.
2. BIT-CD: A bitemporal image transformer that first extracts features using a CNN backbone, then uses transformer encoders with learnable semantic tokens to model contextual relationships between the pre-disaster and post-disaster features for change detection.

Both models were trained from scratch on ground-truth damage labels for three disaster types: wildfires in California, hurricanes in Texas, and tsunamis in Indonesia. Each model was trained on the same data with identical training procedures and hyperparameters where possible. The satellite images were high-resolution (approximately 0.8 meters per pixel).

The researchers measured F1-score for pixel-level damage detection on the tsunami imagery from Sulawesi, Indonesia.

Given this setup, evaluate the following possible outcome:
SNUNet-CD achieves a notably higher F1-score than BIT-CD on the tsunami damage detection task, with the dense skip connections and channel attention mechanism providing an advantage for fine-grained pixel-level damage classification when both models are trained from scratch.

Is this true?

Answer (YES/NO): NO